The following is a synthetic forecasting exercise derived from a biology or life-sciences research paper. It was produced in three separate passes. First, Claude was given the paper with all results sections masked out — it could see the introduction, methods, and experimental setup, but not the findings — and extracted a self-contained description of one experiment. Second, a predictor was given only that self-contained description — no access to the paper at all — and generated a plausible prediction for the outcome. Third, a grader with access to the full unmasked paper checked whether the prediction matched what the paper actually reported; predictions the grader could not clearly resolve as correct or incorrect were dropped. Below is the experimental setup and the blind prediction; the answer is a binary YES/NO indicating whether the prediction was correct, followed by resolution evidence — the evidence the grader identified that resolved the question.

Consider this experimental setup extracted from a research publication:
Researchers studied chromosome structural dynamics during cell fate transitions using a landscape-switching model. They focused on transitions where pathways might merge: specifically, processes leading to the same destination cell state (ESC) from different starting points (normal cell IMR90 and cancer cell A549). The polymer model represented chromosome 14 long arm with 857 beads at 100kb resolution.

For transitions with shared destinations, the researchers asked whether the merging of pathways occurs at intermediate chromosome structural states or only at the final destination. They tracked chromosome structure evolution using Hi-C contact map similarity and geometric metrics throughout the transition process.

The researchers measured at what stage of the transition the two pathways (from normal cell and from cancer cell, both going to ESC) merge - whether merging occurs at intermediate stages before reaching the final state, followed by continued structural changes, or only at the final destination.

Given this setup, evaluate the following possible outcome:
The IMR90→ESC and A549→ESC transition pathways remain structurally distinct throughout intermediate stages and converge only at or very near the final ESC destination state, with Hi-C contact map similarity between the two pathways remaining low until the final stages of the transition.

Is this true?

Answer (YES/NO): NO